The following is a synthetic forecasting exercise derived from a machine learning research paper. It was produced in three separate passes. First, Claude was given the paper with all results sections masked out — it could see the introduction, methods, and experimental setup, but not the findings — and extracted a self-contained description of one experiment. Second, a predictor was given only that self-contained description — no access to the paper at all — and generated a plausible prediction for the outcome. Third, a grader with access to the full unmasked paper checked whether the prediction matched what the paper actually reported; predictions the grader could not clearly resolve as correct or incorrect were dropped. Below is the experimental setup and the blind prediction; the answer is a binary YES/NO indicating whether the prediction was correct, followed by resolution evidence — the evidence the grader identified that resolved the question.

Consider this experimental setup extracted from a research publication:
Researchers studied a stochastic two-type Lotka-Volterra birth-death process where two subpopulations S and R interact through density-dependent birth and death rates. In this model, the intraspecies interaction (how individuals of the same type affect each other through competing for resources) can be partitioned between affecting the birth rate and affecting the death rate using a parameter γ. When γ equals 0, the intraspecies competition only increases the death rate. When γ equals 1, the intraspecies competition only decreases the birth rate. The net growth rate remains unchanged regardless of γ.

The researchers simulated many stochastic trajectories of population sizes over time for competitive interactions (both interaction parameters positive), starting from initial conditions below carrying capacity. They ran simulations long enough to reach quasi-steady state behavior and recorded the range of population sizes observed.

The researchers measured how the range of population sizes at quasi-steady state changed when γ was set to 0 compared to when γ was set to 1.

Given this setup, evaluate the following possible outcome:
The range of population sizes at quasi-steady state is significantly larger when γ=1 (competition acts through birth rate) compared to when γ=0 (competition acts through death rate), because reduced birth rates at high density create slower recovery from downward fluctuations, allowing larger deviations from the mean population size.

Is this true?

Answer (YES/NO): NO